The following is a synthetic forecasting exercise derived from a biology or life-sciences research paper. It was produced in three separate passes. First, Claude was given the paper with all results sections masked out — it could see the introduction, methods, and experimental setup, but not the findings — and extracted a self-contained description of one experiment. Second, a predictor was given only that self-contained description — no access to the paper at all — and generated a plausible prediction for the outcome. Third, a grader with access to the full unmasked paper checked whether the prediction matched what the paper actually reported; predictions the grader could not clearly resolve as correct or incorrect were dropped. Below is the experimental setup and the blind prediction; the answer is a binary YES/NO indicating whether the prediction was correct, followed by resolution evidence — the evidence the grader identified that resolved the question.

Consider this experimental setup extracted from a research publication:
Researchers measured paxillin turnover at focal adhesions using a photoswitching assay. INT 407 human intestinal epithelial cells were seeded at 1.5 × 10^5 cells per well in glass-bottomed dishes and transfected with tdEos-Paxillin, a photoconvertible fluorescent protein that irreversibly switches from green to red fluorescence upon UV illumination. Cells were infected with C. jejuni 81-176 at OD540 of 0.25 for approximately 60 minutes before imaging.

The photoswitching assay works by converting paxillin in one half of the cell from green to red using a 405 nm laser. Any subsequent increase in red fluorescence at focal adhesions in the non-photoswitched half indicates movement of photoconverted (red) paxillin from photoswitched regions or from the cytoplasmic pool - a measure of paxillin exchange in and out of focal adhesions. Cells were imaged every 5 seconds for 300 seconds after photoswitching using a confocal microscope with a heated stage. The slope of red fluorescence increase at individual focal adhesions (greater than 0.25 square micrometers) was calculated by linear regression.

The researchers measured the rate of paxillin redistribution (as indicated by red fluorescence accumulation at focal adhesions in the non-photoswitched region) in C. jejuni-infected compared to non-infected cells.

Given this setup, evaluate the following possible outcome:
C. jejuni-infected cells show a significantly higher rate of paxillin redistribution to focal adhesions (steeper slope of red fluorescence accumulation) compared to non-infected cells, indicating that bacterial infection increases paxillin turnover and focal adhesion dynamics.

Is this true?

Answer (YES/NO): NO